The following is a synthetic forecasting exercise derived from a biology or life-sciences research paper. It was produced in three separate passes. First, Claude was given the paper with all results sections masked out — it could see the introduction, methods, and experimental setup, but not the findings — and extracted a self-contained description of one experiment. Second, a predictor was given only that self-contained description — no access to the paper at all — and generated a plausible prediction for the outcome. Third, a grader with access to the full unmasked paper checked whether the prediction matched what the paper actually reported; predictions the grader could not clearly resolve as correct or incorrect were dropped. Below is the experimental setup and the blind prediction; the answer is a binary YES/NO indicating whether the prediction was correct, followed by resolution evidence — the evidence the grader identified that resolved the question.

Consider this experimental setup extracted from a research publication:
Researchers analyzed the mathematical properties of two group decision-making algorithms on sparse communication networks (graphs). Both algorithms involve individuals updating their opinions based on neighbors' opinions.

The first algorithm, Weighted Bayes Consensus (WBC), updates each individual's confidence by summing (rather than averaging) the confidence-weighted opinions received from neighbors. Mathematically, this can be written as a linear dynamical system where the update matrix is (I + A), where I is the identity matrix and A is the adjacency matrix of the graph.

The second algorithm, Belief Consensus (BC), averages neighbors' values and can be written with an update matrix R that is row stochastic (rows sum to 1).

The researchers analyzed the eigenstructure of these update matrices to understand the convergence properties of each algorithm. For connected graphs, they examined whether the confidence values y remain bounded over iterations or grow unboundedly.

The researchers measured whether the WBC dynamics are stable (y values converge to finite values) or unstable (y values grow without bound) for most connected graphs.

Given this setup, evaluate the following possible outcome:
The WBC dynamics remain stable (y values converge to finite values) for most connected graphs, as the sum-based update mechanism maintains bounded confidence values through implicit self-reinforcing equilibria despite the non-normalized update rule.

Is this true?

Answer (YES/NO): NO